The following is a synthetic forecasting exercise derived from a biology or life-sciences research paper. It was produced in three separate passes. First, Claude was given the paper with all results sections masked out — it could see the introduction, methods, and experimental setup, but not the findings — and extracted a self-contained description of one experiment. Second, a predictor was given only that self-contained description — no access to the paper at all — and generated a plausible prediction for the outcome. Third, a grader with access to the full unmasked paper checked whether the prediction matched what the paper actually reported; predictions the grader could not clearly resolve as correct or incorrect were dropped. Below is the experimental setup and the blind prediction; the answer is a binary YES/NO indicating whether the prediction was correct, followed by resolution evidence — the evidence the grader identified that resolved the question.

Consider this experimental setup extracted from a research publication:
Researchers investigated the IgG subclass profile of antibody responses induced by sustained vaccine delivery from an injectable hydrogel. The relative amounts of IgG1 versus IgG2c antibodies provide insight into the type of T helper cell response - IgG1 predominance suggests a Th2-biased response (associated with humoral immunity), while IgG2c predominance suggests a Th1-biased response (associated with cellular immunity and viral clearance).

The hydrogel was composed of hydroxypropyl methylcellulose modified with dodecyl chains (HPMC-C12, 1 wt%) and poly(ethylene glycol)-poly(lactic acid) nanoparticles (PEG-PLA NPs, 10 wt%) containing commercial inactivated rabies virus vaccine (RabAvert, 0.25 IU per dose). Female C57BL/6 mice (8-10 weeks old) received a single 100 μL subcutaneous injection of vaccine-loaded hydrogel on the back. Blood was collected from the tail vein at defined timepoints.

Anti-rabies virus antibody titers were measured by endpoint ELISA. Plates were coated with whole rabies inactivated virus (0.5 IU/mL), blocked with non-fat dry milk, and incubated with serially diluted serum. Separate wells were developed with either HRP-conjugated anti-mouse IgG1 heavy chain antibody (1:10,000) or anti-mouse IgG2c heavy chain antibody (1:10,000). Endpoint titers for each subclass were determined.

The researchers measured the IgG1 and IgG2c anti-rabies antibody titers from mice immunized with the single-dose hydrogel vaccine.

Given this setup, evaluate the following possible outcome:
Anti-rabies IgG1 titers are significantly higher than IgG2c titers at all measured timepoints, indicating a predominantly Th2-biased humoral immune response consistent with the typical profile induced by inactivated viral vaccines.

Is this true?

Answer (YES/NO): NO